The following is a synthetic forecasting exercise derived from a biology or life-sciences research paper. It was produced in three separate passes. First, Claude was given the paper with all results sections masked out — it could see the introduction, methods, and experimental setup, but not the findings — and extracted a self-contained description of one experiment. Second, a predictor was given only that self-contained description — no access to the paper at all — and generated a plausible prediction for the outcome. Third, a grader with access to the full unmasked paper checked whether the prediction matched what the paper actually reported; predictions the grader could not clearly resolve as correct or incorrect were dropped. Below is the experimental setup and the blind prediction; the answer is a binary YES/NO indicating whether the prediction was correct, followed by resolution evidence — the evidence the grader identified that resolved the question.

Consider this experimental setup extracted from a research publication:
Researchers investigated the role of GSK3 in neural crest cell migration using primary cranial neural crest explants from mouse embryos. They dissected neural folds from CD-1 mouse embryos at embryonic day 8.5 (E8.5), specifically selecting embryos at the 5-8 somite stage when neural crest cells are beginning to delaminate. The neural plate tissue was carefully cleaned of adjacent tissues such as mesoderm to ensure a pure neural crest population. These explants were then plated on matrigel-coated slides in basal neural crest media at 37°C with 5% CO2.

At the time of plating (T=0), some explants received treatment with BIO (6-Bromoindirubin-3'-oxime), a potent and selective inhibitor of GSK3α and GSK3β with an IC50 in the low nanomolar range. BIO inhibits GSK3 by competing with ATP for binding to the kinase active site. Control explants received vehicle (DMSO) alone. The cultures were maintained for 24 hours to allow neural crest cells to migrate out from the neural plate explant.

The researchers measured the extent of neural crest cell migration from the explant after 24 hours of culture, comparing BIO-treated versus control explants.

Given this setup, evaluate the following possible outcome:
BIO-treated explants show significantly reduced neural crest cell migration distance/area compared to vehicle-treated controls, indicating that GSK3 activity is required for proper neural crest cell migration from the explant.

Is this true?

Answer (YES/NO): YES